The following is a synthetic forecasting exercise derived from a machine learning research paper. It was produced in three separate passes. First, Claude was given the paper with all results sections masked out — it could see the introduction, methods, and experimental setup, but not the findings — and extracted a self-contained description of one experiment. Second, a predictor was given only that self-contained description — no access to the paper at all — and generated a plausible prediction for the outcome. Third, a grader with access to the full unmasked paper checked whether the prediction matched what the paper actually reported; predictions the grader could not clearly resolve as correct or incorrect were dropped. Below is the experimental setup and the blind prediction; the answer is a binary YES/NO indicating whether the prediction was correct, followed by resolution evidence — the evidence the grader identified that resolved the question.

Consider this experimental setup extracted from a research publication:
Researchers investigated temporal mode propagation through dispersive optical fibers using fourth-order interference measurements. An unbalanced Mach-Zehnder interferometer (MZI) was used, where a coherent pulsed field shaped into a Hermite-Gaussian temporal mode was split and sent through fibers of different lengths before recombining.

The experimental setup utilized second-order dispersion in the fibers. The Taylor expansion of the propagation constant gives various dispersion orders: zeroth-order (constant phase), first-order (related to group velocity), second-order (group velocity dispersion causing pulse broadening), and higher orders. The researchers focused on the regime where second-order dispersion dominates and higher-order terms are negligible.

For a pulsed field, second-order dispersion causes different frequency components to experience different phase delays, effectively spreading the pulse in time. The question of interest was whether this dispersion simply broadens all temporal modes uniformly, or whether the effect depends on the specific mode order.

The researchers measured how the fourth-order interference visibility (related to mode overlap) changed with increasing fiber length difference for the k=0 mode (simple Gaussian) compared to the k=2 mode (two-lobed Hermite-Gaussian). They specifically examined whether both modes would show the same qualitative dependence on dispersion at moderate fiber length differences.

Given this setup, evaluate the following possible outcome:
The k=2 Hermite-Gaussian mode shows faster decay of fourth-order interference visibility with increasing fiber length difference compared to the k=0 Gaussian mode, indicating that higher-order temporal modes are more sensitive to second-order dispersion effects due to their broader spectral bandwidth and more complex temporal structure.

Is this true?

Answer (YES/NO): YES